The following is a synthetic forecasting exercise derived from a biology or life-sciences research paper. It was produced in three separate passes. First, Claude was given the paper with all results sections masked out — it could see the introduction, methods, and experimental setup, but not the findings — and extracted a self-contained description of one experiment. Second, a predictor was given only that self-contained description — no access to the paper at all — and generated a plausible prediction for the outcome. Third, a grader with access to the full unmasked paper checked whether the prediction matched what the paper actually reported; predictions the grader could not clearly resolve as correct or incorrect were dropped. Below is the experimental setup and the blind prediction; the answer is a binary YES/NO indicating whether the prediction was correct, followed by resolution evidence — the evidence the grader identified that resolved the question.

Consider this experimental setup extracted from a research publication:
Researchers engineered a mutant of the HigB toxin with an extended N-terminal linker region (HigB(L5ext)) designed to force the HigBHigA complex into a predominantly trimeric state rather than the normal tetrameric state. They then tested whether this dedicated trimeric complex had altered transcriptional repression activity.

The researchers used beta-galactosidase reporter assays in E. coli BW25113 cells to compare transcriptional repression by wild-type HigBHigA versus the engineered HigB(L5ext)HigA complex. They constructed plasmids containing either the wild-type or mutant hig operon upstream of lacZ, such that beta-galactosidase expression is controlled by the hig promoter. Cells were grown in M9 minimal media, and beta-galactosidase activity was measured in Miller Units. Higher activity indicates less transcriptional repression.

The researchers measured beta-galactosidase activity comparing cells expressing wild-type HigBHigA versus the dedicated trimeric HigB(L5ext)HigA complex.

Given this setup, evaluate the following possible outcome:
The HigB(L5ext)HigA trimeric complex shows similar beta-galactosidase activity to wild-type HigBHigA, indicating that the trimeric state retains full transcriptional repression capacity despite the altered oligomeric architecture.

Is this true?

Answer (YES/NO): YES